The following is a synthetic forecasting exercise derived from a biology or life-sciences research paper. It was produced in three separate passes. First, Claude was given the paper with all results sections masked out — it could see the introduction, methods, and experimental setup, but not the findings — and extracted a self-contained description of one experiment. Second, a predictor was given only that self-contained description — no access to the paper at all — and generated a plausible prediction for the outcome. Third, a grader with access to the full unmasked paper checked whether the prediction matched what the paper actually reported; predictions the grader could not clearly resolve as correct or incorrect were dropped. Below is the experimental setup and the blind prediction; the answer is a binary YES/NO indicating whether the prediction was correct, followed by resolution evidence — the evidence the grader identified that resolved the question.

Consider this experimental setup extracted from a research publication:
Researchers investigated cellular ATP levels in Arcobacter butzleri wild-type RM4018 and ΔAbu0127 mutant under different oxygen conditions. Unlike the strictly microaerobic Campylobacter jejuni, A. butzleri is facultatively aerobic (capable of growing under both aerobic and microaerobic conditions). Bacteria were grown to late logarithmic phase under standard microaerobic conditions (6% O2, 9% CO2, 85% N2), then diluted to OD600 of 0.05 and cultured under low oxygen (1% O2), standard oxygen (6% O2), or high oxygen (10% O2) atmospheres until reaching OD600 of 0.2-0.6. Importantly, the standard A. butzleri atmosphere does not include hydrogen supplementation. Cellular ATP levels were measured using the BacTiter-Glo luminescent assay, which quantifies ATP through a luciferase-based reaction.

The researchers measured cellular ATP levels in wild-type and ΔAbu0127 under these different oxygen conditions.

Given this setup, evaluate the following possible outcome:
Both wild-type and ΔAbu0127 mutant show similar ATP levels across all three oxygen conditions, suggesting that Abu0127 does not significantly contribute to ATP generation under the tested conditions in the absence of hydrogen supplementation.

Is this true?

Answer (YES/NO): NO